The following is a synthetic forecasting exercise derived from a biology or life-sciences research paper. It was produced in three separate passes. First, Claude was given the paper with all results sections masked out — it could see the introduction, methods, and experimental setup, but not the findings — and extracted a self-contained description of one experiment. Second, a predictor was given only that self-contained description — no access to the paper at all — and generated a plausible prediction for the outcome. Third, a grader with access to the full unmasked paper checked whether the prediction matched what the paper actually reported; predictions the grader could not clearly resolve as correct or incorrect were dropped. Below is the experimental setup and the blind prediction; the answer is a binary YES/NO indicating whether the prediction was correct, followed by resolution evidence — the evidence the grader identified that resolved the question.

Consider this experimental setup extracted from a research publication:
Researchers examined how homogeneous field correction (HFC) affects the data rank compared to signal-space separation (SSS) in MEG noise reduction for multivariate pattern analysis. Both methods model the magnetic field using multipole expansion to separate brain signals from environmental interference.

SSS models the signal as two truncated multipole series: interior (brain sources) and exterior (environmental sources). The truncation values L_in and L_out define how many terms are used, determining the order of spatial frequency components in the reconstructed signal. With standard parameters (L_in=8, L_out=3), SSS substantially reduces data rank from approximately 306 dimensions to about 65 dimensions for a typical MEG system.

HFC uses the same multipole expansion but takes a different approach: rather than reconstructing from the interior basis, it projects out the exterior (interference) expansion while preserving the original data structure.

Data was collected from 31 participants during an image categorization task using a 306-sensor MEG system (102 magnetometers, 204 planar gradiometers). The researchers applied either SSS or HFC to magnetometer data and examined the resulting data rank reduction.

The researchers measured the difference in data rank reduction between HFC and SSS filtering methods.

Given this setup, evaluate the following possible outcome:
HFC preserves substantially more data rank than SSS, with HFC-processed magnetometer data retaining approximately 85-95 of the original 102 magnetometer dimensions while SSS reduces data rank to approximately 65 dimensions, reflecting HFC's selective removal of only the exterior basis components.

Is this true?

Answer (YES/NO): NO